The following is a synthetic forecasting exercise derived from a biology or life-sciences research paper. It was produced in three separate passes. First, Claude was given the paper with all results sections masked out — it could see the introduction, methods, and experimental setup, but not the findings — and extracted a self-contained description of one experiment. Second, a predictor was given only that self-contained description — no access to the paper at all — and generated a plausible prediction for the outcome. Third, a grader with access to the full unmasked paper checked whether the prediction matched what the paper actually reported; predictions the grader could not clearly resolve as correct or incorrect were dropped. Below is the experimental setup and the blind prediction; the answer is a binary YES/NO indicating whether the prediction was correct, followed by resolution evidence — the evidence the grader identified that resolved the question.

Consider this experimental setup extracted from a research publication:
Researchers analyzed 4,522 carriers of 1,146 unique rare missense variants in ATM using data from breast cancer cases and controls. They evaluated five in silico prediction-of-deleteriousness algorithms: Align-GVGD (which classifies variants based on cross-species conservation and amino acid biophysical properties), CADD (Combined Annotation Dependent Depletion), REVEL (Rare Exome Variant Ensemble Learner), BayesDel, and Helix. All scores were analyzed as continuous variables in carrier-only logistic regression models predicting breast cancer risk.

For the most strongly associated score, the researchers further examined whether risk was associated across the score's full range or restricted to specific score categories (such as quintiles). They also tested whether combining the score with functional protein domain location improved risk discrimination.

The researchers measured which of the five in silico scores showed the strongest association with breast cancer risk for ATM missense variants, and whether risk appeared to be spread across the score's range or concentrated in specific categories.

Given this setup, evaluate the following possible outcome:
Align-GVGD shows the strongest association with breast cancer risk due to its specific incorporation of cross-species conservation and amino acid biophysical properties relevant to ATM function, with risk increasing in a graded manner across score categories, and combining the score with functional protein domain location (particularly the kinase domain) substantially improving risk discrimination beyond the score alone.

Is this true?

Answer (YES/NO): NO